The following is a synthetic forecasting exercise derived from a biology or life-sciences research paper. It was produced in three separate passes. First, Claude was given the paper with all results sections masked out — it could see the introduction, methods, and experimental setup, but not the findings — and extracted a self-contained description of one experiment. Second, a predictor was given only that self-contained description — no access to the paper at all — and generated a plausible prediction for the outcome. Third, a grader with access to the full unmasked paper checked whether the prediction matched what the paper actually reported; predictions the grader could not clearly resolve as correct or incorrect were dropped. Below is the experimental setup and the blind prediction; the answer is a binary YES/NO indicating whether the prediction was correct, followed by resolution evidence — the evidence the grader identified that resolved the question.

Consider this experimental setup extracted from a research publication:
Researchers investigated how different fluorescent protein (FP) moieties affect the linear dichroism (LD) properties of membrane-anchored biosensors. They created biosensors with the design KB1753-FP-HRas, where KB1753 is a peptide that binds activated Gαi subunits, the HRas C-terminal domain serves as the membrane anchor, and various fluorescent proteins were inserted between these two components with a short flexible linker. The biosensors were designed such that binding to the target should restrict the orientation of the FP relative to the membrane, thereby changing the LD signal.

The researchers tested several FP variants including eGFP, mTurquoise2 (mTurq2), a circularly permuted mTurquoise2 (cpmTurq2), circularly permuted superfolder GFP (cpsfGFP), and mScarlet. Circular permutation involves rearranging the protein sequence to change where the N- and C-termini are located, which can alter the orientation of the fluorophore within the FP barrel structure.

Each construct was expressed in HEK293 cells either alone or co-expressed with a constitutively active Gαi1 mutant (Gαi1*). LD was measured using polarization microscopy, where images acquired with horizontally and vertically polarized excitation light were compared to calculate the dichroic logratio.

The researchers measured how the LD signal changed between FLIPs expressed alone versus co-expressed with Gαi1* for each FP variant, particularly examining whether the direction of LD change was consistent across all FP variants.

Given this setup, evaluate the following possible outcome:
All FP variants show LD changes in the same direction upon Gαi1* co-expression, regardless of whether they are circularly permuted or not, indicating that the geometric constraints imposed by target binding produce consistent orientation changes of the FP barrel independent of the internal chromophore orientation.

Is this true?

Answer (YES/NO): NO